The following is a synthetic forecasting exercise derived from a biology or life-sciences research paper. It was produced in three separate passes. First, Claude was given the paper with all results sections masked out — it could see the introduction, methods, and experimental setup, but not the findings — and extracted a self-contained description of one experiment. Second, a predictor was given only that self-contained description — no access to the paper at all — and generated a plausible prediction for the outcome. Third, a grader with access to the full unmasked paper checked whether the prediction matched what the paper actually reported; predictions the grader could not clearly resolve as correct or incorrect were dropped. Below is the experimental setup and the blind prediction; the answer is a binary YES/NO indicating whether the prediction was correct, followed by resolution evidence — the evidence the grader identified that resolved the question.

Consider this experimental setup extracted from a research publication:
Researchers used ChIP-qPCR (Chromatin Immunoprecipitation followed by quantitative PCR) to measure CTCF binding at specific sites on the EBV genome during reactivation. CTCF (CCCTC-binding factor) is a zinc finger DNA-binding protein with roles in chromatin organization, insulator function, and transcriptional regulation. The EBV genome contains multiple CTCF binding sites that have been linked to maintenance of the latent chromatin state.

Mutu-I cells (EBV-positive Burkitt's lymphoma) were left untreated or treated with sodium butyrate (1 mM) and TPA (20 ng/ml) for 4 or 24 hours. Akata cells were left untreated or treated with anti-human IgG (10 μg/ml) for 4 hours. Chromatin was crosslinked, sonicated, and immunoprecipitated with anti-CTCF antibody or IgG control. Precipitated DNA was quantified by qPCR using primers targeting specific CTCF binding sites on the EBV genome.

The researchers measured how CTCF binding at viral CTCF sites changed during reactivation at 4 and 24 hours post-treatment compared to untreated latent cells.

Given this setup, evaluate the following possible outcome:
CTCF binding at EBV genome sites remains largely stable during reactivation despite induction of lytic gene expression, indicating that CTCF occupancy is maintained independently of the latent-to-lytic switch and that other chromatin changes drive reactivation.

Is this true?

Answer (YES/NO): NO